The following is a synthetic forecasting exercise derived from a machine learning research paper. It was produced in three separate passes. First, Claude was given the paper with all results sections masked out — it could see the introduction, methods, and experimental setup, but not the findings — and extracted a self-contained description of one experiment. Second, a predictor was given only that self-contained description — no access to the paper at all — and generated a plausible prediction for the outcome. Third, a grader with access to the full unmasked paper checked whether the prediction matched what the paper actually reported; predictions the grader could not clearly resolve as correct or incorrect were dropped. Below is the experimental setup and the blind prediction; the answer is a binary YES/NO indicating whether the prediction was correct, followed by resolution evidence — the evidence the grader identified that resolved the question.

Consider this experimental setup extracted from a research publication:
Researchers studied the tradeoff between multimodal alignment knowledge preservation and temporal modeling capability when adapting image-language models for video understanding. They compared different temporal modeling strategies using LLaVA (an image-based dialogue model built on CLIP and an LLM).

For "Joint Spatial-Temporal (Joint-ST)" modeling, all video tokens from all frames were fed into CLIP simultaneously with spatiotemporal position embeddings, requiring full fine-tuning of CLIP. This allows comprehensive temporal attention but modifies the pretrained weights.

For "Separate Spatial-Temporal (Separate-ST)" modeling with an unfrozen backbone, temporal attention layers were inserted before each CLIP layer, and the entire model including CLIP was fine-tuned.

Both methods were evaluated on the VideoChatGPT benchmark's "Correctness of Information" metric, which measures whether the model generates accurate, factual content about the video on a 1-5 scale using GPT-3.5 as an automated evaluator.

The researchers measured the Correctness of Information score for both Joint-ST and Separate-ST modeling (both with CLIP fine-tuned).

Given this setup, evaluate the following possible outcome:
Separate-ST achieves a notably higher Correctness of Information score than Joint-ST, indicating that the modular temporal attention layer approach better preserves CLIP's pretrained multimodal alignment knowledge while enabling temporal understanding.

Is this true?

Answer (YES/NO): YES